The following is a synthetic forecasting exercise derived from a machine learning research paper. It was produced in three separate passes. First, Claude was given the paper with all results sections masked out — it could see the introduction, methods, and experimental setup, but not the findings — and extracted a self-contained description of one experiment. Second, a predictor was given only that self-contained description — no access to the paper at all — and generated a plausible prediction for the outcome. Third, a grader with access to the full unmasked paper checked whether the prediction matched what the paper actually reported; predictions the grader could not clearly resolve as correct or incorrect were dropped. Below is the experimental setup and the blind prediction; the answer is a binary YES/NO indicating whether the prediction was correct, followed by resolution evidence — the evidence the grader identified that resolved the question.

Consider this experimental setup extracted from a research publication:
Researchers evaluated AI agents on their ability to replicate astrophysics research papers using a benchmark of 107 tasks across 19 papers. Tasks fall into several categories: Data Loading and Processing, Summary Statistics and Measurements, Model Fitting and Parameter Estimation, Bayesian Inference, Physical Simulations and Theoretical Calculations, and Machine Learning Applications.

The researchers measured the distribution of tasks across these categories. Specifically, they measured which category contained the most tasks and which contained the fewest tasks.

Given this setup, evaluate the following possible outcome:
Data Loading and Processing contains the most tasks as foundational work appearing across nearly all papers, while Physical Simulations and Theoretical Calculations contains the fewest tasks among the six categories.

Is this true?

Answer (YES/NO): NO